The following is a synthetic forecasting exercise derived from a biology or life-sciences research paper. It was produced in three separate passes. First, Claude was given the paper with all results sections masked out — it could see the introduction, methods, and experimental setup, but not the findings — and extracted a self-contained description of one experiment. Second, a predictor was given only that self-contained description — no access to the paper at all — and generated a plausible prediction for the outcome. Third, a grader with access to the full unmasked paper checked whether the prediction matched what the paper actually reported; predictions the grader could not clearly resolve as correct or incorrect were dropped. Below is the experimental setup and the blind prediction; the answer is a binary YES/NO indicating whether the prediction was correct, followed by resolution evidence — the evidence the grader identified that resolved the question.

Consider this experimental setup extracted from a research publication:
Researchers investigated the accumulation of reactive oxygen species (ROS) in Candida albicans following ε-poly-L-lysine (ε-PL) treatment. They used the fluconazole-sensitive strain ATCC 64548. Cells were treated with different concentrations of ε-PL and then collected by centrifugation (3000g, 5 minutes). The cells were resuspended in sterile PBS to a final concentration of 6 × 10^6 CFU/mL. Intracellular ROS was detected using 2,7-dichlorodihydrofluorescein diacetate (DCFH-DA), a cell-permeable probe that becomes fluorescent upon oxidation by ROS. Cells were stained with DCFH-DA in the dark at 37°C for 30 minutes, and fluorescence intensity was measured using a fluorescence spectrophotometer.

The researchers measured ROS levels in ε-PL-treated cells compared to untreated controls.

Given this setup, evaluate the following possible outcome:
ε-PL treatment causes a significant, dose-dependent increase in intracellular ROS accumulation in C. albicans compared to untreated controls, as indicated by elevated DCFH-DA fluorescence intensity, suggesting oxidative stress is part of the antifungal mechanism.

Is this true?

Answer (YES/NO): YES